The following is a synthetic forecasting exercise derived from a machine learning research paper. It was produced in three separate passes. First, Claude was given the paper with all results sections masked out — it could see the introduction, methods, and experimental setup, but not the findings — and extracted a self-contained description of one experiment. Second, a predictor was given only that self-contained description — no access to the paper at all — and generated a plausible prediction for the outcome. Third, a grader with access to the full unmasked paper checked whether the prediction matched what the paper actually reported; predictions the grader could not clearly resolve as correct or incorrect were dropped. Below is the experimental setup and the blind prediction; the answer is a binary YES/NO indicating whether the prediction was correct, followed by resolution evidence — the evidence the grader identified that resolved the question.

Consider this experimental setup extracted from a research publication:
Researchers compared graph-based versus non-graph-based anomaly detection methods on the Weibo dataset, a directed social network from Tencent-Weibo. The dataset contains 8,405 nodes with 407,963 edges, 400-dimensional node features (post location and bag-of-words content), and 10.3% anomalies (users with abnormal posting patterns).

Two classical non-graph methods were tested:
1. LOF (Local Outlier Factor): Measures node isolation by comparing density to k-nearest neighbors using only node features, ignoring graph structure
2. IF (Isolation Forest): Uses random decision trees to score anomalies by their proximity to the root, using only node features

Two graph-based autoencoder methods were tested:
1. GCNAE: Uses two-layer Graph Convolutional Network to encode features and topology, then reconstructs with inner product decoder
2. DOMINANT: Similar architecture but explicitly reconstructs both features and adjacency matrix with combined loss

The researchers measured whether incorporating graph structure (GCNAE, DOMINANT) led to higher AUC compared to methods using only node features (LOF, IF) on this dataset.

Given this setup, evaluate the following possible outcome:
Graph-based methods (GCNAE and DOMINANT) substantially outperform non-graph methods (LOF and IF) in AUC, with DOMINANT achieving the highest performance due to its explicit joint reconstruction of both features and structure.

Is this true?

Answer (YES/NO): NO